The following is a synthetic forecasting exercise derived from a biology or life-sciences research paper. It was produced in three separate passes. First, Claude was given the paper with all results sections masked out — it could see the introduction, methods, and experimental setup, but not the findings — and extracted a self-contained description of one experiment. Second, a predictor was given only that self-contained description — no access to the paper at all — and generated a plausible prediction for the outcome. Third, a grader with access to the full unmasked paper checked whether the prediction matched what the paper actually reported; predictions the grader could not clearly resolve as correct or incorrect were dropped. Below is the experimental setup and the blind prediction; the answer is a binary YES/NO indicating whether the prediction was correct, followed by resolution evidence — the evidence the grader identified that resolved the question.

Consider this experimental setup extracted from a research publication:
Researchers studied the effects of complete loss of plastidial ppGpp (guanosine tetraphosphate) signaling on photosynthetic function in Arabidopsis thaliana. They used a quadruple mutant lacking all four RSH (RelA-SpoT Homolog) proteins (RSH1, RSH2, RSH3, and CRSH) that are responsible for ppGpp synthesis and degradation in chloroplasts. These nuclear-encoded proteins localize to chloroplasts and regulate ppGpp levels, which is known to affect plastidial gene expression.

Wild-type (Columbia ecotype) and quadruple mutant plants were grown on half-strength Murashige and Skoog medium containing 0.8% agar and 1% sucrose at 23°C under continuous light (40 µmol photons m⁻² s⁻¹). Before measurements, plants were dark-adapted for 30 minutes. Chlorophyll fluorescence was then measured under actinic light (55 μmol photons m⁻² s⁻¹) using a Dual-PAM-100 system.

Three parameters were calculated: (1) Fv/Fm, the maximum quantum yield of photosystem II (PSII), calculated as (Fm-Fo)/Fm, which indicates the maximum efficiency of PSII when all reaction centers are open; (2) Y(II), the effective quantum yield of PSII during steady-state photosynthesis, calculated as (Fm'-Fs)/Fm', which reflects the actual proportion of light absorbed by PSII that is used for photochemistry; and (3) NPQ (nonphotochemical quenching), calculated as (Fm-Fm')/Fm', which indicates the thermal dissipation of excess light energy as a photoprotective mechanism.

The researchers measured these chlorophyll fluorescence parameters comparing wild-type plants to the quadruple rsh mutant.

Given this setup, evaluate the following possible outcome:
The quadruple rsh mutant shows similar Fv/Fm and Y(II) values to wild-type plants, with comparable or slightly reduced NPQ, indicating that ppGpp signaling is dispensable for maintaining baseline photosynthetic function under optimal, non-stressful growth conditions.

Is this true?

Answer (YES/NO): YES